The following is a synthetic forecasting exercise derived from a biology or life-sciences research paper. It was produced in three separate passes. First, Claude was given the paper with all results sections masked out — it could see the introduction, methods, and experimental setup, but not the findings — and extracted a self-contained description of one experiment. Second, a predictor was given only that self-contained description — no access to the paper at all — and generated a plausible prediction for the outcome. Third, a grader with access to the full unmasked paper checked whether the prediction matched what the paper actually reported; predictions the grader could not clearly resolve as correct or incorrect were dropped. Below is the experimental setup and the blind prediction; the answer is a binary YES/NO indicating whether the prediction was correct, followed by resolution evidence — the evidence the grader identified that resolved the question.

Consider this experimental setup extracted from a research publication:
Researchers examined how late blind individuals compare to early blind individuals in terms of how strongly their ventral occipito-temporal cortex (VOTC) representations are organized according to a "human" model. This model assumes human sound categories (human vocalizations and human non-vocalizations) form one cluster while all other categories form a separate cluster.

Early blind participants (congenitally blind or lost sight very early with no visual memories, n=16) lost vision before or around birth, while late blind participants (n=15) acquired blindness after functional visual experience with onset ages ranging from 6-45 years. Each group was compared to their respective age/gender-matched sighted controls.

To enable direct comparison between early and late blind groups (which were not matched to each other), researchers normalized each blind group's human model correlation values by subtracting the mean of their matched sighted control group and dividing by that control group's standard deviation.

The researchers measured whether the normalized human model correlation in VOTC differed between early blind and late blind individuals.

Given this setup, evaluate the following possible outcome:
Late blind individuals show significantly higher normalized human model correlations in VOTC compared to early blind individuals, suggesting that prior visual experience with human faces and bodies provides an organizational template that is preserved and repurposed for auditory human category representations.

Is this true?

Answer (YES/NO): NO